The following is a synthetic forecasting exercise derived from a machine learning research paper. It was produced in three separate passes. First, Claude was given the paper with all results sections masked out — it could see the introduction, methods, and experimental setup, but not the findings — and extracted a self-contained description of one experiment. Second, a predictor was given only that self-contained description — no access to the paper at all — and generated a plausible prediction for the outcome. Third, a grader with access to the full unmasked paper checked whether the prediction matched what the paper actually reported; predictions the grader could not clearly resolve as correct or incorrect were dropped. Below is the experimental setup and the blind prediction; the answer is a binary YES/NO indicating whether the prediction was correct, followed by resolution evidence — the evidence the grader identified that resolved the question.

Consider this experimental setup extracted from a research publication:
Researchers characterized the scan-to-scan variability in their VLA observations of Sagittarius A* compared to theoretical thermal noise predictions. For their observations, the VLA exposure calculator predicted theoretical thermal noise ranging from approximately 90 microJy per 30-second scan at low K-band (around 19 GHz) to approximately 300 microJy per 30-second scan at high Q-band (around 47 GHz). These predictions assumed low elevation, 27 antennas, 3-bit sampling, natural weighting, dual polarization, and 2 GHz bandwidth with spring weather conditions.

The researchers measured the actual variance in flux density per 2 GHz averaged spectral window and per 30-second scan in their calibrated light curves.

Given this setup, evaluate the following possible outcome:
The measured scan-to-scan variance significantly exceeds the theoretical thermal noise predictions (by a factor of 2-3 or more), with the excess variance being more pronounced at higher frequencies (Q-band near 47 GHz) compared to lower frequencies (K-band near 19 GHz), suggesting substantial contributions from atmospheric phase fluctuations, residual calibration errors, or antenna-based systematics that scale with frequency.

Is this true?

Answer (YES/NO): NO